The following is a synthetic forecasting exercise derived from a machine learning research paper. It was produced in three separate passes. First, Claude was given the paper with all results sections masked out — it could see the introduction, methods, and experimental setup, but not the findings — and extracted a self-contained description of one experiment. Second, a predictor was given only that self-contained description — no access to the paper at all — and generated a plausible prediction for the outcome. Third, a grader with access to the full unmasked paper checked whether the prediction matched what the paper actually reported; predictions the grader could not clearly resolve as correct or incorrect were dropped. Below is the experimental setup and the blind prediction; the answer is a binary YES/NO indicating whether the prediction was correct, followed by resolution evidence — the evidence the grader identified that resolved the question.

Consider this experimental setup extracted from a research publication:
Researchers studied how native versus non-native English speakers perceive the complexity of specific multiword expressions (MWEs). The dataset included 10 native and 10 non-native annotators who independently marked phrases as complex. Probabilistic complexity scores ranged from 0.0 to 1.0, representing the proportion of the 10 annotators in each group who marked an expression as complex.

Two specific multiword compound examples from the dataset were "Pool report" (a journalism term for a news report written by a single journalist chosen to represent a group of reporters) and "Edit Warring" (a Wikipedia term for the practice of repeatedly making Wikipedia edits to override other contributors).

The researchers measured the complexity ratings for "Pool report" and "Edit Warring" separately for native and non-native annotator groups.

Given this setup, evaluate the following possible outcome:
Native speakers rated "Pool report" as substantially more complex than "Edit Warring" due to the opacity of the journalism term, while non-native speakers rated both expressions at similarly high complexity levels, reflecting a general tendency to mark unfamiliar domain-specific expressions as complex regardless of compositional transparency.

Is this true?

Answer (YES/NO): NO